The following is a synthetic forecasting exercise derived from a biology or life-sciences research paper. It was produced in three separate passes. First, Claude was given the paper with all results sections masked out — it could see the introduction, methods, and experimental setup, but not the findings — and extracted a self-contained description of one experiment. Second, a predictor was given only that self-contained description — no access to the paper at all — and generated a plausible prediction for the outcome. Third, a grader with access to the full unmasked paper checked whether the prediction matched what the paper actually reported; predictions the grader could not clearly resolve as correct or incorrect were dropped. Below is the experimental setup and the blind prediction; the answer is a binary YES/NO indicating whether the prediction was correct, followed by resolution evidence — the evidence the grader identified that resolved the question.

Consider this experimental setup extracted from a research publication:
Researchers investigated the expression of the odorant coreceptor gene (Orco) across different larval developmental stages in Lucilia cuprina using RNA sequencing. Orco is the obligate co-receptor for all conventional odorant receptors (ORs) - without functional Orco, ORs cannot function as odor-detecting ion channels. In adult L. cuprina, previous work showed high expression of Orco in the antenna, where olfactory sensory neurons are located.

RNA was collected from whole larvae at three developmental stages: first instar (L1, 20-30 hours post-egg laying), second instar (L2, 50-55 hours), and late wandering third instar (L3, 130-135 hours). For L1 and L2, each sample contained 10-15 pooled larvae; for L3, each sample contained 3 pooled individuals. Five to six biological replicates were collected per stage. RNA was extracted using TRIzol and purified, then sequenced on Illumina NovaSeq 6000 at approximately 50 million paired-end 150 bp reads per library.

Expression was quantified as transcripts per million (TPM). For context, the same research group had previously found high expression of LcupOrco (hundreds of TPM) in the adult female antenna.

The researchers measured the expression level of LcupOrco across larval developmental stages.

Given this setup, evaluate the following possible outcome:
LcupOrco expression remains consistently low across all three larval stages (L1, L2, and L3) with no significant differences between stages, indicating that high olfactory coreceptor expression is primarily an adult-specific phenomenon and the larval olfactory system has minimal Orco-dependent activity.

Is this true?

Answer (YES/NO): NO